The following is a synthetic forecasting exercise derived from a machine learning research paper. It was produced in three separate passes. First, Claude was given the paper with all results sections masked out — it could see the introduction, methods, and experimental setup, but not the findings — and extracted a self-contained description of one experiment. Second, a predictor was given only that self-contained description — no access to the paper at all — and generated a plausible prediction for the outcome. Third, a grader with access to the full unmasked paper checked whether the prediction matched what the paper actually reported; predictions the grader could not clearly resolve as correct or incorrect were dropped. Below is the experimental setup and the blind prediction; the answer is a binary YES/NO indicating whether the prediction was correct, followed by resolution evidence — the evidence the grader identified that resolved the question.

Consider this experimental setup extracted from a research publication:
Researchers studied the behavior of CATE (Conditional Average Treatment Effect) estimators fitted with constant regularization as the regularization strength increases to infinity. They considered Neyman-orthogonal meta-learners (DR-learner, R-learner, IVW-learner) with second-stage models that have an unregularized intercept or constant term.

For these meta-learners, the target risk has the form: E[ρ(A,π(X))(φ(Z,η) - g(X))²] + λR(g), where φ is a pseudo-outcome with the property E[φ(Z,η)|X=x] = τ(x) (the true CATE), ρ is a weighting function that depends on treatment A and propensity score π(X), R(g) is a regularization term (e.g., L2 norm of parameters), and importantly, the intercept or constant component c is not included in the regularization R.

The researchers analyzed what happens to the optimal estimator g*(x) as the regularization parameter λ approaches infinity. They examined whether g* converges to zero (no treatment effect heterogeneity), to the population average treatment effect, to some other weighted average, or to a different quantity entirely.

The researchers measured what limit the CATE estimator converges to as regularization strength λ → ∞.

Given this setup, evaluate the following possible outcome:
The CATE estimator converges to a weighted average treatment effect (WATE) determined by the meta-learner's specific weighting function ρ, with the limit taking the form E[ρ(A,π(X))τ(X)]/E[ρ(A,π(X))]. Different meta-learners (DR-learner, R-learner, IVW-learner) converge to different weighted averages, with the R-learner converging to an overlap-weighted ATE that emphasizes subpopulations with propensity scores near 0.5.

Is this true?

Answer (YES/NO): YES